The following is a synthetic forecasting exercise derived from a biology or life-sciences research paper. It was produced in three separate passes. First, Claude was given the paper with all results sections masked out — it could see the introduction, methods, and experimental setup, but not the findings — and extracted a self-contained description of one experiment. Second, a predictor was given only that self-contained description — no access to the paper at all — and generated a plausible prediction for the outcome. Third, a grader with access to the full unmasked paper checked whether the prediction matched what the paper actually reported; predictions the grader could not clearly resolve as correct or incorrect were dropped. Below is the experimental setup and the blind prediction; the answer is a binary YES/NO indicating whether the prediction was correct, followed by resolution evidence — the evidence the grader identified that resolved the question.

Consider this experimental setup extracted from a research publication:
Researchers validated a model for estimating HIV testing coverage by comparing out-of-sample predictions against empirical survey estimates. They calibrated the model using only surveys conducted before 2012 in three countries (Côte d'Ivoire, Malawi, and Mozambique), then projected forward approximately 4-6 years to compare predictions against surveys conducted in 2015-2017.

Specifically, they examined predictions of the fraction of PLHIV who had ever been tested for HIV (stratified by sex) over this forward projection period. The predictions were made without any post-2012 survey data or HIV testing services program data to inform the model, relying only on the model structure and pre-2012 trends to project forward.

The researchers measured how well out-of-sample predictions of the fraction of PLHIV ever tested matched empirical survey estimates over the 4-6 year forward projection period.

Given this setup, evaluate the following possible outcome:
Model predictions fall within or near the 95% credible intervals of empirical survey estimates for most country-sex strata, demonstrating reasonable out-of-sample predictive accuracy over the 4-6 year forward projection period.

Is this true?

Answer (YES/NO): YES